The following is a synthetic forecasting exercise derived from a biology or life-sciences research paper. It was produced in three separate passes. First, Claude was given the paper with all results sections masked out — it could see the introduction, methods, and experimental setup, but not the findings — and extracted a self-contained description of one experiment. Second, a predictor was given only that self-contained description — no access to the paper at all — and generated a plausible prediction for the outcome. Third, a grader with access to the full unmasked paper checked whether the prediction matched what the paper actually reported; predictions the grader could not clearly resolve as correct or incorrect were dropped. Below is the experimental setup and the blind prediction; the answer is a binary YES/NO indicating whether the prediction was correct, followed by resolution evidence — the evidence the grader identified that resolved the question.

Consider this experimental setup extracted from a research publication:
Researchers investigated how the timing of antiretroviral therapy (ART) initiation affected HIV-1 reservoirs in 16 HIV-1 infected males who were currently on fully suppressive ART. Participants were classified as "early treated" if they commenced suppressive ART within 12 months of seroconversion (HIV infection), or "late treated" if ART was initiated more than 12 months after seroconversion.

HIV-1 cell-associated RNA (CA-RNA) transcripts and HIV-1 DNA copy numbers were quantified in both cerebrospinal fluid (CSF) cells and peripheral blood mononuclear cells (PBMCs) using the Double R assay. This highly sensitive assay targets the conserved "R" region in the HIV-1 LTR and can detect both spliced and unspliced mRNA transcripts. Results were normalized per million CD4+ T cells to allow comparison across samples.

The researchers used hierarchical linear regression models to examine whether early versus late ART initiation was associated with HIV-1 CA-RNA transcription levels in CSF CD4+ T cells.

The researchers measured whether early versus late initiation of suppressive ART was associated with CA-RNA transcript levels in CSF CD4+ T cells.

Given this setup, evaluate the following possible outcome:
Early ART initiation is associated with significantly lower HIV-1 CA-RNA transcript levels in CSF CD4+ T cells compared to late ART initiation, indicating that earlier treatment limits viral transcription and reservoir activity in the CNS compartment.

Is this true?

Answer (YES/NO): NO